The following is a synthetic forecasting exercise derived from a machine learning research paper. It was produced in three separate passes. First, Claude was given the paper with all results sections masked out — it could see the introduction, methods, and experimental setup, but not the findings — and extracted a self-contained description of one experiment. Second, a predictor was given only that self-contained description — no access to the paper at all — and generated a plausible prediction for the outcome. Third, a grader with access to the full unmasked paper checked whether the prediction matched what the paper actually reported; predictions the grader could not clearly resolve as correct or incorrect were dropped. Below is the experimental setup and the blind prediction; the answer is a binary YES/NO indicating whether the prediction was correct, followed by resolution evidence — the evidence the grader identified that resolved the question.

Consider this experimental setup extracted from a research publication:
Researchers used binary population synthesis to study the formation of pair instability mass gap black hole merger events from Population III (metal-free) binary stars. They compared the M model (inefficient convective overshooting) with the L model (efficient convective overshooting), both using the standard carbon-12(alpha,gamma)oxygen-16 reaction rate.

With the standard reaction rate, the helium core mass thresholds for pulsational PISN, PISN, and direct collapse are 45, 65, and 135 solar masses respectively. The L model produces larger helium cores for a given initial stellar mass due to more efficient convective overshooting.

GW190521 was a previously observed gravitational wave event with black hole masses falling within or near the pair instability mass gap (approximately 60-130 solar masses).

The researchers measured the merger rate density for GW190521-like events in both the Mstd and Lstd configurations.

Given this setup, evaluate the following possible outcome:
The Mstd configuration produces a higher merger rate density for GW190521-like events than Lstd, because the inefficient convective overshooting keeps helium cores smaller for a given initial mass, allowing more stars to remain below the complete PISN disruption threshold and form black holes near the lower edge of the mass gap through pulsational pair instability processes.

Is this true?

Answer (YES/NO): YES